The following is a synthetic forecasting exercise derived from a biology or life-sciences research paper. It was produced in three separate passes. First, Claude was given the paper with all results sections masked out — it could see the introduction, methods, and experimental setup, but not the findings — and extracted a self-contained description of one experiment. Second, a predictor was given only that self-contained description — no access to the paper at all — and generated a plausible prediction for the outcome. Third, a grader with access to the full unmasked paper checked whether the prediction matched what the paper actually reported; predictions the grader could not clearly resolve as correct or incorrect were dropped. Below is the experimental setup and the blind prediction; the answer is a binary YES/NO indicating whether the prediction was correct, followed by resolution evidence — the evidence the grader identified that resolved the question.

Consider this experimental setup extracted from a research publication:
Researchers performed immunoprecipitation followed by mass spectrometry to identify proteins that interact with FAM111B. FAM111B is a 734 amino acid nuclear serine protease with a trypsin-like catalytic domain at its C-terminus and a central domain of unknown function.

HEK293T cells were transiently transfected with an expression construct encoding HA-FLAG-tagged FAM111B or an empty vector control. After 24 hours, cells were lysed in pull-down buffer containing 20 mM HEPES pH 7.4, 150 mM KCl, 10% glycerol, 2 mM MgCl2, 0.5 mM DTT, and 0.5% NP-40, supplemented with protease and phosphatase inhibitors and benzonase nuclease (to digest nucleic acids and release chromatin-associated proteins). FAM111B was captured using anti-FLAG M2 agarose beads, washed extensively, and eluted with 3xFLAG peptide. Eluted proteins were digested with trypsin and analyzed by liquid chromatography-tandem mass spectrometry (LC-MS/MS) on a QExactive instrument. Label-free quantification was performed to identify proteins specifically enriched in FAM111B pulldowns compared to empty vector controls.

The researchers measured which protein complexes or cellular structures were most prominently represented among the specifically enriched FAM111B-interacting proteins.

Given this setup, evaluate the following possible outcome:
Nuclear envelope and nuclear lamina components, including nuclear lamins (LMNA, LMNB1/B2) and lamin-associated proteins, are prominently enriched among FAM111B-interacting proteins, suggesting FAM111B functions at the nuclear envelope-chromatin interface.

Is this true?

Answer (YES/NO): NO